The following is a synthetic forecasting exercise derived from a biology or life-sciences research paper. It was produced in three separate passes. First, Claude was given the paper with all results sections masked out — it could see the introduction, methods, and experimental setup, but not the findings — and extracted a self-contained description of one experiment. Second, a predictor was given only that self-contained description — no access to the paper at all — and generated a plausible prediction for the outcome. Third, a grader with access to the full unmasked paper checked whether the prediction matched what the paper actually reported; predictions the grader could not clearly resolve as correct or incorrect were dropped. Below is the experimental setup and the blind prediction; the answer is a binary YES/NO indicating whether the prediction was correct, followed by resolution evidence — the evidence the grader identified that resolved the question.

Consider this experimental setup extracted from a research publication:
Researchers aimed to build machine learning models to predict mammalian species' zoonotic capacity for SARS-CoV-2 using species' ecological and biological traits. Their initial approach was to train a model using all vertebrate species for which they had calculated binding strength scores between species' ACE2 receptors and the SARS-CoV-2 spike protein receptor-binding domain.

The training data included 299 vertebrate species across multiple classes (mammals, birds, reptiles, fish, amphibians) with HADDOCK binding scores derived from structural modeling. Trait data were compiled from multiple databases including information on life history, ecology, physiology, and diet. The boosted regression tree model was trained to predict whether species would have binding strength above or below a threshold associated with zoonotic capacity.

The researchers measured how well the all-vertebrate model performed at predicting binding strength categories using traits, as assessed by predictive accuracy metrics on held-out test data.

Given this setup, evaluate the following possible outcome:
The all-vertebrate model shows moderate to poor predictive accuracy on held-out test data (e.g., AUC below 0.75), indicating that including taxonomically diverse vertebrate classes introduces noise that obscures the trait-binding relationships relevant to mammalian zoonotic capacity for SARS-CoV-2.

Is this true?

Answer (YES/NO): YES